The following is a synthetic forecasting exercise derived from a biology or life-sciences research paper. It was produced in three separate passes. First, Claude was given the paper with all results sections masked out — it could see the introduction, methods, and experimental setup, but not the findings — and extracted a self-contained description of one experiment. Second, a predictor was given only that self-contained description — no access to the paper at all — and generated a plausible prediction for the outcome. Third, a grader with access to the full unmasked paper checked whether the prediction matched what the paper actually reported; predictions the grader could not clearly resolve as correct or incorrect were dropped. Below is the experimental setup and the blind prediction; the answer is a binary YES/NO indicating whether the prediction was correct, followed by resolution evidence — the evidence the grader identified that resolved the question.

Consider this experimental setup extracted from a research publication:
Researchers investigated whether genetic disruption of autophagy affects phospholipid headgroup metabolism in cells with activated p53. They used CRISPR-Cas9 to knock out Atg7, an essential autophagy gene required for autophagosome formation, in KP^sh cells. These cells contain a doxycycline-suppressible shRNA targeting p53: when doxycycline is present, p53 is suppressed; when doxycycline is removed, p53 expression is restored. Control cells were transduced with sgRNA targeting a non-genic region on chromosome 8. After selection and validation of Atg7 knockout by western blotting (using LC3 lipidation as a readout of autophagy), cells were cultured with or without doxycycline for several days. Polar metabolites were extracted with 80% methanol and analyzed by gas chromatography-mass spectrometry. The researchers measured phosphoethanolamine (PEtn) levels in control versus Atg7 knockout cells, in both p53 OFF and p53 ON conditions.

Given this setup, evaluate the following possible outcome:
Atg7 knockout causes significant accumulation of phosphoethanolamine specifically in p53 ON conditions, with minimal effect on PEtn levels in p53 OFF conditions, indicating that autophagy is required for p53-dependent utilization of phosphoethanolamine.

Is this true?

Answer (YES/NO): NO